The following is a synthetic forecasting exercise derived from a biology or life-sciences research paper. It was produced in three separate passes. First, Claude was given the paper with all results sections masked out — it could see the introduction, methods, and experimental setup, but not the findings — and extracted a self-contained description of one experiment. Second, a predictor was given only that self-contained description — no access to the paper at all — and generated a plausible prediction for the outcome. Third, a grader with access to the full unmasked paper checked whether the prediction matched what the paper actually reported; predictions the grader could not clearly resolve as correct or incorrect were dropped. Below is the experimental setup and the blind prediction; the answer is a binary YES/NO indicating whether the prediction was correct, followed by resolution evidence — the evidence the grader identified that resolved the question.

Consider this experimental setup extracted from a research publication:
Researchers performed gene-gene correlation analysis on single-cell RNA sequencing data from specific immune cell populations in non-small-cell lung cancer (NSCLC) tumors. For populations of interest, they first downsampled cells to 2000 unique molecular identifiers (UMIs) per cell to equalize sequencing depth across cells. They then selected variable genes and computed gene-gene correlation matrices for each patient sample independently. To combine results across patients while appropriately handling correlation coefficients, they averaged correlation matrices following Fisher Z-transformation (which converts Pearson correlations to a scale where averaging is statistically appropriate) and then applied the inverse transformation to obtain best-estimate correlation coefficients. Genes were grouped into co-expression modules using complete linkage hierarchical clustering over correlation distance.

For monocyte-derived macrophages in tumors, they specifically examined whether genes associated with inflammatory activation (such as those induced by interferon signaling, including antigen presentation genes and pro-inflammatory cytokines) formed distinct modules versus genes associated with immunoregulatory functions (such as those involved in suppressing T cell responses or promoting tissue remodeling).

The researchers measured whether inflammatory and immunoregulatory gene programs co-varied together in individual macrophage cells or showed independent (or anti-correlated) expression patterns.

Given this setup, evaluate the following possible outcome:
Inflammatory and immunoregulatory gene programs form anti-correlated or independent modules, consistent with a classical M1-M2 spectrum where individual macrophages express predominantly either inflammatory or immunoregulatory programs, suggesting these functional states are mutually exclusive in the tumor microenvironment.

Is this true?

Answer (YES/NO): NO